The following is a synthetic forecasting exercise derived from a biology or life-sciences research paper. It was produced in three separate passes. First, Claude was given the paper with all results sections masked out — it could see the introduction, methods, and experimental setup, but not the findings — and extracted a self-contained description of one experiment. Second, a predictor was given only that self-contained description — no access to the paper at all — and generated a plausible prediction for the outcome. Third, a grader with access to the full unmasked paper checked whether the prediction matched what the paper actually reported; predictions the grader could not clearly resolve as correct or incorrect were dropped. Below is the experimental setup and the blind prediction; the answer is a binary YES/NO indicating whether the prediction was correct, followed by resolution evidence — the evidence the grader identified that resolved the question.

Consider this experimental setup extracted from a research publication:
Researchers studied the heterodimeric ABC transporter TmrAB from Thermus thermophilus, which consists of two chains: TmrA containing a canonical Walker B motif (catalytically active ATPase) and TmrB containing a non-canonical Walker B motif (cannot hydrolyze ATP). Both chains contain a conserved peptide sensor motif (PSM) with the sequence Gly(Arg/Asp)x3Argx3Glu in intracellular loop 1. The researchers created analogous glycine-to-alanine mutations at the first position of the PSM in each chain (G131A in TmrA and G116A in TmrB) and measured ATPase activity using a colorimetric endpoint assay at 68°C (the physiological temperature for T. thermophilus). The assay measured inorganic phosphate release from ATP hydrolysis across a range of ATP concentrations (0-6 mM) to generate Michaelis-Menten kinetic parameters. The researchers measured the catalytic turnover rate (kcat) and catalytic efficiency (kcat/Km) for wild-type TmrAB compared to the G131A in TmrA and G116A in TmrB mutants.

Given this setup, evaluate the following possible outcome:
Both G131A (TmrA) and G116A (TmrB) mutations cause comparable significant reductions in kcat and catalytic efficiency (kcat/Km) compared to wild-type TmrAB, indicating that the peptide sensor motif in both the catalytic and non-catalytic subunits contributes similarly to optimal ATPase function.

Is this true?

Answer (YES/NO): NO